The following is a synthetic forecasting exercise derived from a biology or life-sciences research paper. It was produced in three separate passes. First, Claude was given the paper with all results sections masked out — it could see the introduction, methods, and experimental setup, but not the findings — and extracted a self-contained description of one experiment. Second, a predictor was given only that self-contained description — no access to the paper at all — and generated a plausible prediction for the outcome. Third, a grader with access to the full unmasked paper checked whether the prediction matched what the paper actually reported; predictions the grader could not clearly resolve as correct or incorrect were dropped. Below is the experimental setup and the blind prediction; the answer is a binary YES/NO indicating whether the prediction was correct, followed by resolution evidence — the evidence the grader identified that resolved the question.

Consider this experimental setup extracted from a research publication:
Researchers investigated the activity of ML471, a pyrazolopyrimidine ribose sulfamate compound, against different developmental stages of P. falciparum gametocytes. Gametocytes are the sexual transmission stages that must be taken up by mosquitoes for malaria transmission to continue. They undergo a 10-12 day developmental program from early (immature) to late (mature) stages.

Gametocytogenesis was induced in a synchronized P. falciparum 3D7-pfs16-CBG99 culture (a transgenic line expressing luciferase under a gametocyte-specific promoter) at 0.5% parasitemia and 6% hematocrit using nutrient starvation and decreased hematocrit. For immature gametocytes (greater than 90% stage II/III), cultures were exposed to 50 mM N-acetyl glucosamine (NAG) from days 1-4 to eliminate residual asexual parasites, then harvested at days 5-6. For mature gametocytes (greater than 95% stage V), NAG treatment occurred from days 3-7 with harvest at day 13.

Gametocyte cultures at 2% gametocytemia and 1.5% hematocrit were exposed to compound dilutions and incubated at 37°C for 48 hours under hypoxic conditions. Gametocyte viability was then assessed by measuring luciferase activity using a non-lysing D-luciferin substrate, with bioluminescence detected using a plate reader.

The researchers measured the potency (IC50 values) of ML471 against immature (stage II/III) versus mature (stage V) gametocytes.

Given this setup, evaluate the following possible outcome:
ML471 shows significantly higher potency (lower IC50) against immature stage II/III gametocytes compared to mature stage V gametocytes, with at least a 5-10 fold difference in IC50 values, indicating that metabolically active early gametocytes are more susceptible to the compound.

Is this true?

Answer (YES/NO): NO